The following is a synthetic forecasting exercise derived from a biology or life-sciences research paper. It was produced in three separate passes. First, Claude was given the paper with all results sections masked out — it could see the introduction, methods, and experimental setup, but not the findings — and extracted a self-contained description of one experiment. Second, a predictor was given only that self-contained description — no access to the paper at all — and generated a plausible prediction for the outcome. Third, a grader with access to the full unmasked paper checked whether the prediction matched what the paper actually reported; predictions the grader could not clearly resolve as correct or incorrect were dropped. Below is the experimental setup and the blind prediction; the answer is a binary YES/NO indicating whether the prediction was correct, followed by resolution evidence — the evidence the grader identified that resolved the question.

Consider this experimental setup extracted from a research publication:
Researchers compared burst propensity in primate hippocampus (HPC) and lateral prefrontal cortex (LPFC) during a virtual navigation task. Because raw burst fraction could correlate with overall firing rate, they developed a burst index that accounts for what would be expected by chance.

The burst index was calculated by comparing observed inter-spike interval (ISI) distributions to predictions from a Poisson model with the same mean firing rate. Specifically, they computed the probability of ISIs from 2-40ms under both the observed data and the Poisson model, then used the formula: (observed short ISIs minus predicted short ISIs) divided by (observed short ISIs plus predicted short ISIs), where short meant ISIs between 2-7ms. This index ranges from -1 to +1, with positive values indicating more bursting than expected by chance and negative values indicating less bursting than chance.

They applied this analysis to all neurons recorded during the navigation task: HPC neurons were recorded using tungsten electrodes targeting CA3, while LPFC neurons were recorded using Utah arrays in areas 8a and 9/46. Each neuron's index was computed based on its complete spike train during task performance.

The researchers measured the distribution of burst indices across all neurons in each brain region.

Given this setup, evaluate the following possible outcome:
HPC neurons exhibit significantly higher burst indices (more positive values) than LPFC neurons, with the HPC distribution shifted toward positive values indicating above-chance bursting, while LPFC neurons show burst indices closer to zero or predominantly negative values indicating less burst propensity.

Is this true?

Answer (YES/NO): YES